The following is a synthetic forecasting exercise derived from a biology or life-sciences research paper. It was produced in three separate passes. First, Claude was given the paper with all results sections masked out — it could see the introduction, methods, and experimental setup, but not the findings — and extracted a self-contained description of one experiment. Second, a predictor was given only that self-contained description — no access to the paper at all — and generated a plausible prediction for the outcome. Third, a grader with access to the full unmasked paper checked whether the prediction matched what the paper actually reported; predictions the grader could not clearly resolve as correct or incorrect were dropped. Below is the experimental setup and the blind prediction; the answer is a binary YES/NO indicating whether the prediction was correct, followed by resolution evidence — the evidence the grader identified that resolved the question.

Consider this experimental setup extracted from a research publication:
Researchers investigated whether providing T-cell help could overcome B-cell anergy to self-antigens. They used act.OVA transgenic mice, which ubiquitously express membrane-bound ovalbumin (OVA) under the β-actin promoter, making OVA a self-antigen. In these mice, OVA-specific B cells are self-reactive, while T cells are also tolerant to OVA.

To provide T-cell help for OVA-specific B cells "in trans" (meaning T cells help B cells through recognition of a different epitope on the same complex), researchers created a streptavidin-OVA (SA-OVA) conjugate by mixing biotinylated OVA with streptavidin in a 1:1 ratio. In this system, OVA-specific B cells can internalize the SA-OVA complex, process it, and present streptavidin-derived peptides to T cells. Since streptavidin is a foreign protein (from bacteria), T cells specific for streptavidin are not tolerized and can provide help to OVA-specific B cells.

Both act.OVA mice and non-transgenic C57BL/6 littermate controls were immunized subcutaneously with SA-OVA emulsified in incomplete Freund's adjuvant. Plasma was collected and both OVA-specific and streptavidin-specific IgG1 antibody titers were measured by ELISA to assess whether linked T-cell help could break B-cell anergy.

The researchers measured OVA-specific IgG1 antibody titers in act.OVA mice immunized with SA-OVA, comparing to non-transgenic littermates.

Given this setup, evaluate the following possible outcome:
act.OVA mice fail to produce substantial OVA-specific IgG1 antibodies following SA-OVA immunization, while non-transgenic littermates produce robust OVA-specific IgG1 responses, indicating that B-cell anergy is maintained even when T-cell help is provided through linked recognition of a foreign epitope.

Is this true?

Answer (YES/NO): YES